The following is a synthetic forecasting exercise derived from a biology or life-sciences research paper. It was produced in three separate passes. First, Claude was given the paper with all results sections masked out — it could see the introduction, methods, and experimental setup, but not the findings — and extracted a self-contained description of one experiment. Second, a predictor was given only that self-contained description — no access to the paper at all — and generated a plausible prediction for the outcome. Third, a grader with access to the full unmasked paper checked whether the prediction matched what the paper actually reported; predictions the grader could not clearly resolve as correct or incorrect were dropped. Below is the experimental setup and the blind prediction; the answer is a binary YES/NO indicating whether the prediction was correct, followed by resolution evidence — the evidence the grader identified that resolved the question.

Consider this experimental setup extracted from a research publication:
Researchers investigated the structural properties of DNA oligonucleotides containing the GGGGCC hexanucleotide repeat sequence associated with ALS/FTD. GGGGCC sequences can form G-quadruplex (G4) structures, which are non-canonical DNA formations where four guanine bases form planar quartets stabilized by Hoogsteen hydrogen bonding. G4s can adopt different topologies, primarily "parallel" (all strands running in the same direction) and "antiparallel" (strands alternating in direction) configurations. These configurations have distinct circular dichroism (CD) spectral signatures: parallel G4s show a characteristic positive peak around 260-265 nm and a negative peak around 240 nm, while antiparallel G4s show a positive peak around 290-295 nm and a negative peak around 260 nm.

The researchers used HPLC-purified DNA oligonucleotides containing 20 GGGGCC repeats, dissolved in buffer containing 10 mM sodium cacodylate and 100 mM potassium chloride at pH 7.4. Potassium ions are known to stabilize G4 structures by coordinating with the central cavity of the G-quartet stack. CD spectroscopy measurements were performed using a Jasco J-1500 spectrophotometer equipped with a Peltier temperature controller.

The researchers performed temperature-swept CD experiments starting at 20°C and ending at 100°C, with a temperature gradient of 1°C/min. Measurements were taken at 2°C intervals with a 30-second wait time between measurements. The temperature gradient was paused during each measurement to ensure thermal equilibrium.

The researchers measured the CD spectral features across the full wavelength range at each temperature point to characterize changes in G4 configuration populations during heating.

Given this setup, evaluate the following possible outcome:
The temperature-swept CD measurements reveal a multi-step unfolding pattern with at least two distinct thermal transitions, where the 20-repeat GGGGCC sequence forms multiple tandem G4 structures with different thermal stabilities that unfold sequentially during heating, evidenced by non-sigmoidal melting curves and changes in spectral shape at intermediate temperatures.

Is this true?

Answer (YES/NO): NO